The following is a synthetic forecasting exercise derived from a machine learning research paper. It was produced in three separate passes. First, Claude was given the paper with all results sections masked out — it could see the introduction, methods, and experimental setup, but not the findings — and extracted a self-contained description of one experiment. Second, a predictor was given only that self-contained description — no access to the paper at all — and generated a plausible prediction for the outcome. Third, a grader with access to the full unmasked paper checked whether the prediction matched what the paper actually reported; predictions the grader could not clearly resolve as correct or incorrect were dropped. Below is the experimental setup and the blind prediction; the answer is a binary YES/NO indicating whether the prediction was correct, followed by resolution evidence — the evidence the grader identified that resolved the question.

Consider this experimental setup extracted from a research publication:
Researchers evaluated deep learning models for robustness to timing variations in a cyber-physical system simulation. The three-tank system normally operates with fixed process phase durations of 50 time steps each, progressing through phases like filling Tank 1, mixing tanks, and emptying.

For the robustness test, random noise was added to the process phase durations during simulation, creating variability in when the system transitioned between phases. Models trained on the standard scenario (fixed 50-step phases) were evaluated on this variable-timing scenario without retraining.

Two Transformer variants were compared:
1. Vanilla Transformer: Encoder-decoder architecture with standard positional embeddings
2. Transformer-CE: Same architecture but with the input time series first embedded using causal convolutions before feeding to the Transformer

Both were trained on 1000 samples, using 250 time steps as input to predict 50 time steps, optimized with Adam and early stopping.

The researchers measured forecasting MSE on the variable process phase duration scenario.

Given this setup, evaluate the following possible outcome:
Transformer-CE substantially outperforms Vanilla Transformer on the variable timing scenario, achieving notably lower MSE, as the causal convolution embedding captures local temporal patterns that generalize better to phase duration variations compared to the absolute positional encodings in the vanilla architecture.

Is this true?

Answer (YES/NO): NO